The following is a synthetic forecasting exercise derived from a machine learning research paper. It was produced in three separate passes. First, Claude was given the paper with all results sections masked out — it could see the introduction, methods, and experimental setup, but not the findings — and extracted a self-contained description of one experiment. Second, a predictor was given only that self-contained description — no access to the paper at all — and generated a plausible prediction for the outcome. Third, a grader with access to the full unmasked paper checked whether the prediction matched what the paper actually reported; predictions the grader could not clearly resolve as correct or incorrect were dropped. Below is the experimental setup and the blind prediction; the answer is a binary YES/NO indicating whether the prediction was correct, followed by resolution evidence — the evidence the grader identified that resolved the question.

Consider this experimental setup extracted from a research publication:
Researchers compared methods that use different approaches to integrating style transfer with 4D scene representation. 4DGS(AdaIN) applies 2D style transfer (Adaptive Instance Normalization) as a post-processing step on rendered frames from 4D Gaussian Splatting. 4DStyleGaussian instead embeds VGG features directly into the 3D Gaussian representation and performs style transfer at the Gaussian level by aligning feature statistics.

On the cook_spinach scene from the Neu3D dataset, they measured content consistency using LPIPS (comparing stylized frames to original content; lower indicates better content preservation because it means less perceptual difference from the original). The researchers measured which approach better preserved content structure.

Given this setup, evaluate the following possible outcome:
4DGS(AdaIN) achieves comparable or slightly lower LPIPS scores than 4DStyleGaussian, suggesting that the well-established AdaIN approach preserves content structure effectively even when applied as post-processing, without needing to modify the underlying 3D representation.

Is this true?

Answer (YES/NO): NO